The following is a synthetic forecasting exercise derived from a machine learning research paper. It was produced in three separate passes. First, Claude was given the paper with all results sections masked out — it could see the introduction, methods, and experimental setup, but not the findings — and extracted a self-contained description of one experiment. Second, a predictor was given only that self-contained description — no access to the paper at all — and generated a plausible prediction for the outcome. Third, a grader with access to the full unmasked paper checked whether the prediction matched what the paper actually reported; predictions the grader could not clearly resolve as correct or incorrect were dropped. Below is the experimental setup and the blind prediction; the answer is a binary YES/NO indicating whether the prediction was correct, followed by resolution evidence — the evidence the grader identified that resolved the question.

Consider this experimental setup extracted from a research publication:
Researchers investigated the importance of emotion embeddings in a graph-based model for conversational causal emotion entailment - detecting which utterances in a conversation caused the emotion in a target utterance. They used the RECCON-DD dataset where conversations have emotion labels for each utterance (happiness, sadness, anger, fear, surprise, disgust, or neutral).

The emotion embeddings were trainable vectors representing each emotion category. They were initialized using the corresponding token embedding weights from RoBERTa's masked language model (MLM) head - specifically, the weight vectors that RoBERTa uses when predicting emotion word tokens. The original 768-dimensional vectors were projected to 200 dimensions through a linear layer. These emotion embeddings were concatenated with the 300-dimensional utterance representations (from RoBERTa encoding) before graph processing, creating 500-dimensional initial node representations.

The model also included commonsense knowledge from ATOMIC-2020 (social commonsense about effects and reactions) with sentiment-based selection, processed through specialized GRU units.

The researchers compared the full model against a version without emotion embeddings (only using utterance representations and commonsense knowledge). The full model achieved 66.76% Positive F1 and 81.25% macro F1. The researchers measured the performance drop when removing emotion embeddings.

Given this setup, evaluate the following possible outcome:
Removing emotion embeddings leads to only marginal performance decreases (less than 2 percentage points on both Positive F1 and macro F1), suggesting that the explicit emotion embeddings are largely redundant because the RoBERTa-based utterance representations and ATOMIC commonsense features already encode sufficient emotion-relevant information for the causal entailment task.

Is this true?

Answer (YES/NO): NO